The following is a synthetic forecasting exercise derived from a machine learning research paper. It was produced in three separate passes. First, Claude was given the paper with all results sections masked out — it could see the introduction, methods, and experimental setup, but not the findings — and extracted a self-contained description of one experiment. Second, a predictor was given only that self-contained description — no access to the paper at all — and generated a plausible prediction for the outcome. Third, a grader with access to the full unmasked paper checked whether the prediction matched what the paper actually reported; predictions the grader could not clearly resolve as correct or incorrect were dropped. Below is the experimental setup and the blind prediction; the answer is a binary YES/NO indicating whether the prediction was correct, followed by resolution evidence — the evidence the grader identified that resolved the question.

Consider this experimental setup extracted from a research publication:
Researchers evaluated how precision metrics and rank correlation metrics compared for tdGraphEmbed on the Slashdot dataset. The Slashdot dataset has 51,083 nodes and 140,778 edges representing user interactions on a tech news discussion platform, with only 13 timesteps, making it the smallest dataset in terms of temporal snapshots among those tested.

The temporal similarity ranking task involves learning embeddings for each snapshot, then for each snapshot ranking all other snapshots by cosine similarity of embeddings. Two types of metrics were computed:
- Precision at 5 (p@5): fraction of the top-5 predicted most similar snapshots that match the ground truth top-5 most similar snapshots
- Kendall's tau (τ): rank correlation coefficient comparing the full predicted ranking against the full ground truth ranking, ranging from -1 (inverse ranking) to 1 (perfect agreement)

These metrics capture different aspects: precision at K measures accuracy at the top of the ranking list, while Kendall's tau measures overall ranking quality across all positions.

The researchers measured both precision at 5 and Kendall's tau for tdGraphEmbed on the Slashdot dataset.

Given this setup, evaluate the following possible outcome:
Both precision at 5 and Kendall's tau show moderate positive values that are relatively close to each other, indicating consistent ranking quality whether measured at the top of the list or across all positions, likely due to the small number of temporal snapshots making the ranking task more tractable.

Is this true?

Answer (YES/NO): NO